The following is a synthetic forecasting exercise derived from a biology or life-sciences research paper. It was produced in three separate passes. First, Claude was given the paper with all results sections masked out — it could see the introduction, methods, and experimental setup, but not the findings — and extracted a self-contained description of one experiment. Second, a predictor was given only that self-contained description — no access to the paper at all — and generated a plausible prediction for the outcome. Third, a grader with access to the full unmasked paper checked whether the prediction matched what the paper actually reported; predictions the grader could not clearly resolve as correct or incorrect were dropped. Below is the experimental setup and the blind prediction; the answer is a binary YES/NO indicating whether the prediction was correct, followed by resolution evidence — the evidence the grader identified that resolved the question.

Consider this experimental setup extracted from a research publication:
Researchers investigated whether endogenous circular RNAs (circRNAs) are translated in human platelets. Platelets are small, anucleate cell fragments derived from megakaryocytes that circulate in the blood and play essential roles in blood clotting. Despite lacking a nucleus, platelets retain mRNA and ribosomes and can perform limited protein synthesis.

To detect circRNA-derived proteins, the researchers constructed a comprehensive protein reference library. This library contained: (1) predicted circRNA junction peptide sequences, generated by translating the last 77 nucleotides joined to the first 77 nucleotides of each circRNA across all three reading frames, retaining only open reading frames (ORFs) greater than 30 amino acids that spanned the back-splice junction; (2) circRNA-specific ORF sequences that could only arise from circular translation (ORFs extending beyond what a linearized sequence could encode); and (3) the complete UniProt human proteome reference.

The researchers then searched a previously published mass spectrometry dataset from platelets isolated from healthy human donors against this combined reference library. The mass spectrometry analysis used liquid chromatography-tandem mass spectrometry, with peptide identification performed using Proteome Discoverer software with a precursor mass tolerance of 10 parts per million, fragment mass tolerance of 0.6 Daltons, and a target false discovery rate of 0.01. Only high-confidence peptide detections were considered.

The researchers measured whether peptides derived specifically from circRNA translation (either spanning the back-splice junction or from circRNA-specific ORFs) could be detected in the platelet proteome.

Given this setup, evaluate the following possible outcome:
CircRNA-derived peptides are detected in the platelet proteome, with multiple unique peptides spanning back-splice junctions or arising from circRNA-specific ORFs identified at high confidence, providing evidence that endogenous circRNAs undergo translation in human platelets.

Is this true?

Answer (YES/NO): NO